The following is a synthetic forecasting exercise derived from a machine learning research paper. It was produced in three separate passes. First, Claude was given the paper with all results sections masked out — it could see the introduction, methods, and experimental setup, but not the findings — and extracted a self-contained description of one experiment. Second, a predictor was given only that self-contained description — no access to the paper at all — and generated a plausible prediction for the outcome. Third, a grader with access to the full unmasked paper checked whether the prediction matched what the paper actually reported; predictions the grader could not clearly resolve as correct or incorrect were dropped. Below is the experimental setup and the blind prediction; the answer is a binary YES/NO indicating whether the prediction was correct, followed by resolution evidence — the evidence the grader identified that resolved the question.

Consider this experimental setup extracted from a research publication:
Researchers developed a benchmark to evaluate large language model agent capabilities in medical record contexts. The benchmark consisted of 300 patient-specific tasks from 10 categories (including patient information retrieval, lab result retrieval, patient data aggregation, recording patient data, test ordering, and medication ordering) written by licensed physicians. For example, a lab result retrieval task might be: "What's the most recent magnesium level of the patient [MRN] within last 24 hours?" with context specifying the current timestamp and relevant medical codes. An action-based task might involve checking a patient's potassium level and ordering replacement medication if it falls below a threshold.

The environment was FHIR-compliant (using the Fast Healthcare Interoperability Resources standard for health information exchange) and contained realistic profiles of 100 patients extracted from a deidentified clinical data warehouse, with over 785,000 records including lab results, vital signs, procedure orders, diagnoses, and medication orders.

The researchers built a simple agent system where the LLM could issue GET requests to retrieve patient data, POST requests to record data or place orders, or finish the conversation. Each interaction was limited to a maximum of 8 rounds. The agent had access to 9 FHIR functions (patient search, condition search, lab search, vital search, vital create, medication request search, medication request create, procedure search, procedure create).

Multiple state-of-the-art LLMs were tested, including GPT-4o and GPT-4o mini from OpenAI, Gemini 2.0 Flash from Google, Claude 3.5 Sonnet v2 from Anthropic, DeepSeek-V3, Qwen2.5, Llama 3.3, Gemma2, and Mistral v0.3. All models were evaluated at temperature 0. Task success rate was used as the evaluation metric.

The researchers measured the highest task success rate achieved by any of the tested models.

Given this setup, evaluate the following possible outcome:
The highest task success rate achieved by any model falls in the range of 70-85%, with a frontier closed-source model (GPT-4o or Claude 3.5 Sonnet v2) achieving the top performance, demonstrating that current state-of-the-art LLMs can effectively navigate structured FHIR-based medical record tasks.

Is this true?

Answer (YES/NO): YES